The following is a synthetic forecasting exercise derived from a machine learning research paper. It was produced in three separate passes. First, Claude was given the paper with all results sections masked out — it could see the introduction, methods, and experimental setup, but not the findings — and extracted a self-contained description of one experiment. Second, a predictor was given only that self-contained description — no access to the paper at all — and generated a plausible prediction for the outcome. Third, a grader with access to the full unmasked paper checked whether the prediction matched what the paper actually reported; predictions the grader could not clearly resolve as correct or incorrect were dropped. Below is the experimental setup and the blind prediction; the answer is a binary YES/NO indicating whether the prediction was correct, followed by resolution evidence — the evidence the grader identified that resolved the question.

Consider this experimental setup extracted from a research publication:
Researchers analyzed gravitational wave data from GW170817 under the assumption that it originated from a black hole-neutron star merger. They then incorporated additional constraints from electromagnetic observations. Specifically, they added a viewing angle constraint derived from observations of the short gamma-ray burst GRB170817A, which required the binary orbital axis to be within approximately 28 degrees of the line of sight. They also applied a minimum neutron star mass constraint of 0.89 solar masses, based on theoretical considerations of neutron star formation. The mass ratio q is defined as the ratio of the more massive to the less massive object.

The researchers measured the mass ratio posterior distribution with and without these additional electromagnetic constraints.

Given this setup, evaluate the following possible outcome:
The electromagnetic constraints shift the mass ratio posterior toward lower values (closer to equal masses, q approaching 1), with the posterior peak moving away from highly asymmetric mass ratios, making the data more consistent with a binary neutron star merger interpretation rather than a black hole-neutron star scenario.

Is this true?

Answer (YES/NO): NO